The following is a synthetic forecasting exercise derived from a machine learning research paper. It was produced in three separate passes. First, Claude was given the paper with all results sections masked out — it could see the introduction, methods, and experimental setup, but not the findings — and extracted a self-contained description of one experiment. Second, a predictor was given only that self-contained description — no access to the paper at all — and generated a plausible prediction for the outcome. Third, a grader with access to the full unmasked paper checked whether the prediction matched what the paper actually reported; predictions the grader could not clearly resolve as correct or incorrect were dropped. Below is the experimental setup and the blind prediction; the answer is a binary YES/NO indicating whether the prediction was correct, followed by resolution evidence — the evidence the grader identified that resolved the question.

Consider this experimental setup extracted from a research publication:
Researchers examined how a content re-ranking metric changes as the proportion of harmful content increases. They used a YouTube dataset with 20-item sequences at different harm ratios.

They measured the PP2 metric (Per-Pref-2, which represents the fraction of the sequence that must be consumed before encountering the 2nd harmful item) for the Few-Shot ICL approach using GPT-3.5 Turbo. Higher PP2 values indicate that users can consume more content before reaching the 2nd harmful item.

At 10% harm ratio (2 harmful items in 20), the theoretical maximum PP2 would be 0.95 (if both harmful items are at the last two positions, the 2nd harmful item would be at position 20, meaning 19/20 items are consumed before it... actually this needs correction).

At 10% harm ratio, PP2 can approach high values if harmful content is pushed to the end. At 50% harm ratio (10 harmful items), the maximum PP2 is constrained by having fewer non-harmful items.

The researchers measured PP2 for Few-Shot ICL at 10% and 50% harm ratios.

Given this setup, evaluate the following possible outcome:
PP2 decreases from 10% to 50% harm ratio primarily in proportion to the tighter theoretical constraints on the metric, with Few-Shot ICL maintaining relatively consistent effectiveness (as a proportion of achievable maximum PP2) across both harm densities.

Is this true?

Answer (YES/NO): NO